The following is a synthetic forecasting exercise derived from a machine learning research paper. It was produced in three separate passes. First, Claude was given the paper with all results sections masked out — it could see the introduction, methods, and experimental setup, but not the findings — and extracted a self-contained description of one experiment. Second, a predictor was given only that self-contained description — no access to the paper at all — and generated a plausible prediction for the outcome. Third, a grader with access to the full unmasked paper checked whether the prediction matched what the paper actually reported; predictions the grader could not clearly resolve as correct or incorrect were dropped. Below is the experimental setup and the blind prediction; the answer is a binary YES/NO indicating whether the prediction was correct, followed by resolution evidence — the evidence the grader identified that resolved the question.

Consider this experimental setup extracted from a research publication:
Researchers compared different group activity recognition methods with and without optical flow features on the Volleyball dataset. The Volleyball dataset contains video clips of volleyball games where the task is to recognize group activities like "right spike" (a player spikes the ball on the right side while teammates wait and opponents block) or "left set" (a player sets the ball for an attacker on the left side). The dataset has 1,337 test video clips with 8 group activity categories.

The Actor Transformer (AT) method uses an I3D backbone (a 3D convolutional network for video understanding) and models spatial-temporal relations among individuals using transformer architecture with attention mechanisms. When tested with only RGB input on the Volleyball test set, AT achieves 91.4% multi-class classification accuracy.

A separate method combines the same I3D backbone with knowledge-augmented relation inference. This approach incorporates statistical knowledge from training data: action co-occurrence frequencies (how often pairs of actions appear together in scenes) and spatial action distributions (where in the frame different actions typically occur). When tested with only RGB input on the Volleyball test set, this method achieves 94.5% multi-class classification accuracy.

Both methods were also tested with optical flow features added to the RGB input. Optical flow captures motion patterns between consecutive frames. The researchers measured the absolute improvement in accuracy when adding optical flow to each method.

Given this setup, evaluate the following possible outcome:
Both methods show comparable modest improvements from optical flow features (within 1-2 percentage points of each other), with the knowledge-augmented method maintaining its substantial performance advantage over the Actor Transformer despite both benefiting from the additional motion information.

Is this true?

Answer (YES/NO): NO